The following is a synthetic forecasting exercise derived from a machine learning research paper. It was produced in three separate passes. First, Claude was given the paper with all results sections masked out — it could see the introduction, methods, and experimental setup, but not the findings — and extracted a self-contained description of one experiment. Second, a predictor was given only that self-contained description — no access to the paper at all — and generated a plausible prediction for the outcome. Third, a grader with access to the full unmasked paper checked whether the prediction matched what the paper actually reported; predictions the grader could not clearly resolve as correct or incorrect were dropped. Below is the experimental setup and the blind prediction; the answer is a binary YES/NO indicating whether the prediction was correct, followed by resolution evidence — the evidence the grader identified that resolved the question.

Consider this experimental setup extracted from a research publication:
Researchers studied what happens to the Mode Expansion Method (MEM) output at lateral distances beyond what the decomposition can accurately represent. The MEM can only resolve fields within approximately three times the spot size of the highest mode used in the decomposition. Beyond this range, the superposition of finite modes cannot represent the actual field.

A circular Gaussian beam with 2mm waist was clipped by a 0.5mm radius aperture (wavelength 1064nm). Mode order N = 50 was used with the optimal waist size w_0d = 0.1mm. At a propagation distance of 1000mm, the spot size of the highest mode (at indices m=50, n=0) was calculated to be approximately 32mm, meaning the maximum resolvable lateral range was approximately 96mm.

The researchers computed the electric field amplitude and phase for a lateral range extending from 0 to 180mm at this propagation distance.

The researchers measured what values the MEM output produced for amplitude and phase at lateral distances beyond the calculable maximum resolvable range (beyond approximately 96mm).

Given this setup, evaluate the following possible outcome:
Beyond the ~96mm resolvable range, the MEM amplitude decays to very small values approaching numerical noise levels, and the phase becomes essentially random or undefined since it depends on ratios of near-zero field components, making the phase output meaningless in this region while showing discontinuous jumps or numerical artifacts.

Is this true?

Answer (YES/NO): NO